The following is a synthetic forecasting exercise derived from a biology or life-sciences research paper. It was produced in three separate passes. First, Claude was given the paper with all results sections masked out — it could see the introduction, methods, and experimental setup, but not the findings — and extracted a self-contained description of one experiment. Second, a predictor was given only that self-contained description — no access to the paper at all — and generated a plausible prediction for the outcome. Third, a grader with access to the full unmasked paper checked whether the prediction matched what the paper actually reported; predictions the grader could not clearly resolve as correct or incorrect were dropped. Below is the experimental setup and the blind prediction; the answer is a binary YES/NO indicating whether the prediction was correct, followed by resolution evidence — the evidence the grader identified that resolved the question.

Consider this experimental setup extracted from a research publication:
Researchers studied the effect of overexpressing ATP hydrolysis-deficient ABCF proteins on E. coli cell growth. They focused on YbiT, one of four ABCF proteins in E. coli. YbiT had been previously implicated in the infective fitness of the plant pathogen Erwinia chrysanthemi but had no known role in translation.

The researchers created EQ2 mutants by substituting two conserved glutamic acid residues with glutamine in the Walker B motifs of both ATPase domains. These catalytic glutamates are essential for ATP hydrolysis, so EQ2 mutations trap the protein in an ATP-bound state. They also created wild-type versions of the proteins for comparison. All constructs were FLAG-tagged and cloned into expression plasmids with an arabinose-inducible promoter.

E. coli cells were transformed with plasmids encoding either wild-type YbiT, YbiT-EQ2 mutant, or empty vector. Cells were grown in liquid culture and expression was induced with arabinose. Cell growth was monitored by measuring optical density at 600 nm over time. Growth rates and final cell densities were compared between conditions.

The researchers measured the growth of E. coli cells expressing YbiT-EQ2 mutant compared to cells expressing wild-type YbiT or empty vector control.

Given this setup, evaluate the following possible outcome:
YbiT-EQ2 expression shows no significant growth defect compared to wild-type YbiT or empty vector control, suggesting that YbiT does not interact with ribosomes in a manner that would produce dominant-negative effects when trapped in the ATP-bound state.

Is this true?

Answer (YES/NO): NO